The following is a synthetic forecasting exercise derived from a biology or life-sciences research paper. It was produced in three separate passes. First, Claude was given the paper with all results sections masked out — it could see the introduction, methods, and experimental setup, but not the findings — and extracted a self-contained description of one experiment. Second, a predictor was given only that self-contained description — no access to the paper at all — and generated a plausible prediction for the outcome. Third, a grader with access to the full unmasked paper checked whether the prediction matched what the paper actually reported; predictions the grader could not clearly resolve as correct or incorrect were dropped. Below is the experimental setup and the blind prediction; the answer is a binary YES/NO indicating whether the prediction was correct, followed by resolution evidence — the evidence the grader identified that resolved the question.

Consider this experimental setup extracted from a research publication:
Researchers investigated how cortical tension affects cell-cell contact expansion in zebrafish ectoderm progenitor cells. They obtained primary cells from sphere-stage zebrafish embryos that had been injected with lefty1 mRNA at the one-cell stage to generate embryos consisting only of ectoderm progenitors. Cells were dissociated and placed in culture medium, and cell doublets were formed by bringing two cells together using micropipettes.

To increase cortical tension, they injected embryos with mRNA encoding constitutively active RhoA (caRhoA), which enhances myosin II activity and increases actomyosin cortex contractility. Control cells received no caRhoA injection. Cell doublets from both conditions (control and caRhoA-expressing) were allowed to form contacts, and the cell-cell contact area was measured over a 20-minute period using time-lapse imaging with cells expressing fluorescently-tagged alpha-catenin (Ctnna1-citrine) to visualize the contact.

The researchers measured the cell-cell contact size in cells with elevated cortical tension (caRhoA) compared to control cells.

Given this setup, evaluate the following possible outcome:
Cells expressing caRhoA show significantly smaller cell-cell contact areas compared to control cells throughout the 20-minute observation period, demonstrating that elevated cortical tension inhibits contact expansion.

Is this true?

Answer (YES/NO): YES